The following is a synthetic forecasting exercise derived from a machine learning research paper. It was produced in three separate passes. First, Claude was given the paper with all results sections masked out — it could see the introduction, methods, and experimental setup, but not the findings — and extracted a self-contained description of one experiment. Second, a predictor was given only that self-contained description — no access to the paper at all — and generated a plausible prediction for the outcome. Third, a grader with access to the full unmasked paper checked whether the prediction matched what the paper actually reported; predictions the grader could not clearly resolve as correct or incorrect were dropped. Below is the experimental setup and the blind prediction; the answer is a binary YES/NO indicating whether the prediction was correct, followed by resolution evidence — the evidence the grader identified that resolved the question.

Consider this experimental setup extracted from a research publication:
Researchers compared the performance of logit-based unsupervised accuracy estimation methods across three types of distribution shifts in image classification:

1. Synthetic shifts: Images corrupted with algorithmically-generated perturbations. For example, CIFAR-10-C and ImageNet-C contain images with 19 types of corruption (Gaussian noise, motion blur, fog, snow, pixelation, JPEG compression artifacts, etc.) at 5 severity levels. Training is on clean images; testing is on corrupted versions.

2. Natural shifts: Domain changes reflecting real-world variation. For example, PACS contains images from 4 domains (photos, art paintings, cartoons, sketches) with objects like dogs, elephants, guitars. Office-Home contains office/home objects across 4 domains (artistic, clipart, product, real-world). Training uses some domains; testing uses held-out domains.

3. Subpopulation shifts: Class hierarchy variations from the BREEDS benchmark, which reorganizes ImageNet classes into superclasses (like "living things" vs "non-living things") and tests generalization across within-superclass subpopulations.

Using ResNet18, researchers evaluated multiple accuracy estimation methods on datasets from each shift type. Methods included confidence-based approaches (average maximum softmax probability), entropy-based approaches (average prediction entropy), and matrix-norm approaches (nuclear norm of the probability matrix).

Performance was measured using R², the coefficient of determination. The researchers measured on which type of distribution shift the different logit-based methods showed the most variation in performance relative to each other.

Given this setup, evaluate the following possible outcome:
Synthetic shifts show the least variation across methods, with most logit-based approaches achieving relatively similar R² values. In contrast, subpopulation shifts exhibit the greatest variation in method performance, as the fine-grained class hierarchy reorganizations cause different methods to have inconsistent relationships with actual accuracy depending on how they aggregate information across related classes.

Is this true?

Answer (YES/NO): NO